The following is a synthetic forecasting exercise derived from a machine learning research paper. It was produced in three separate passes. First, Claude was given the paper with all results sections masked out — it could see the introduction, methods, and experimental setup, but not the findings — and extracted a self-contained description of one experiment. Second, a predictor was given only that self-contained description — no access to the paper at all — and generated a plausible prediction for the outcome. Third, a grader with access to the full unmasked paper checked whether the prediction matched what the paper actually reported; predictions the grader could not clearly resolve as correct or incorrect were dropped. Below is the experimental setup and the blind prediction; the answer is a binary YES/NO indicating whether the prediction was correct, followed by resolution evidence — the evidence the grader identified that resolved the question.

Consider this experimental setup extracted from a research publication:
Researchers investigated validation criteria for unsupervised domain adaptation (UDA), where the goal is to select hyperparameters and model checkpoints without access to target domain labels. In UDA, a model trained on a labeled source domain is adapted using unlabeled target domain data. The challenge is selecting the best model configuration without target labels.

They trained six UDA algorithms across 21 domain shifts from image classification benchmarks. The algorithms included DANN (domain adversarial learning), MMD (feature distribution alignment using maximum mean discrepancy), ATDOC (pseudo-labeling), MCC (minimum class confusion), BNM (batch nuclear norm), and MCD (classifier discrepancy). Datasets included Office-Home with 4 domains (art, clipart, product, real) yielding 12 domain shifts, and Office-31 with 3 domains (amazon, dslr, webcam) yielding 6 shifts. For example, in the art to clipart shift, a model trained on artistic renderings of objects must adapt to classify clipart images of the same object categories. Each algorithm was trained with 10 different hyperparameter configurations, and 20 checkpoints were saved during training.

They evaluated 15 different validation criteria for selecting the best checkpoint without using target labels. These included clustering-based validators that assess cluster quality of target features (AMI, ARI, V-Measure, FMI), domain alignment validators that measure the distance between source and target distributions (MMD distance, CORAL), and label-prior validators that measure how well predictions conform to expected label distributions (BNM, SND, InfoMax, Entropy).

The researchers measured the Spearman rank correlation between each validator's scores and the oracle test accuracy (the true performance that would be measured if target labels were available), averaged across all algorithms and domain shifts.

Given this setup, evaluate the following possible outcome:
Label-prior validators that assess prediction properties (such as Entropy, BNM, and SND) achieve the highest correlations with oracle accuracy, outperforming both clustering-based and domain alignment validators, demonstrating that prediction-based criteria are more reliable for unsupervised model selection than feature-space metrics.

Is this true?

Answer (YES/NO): NO